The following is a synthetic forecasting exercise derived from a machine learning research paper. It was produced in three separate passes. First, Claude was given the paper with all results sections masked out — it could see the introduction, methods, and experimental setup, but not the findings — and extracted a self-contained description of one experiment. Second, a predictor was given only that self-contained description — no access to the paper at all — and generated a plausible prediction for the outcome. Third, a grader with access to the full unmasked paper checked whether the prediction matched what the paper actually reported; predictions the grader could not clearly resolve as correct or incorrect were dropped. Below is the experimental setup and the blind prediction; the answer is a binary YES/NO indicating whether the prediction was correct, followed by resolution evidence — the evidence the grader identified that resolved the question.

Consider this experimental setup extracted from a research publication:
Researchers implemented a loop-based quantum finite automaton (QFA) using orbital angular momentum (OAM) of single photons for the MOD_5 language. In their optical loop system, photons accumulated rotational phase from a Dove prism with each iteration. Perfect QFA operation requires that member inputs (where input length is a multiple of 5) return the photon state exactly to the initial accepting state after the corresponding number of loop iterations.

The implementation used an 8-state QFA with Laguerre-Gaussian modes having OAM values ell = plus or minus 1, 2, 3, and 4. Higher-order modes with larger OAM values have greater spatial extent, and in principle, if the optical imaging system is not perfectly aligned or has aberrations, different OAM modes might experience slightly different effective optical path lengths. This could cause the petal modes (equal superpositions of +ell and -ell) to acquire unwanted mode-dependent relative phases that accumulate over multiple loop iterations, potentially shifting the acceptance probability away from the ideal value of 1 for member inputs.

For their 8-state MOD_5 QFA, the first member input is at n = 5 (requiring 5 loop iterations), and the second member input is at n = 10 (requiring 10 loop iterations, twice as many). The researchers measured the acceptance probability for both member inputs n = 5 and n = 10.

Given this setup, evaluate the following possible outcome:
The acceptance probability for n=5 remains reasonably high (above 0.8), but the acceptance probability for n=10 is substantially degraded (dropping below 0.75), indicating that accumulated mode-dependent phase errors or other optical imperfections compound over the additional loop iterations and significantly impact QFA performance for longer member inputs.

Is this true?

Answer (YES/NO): NO